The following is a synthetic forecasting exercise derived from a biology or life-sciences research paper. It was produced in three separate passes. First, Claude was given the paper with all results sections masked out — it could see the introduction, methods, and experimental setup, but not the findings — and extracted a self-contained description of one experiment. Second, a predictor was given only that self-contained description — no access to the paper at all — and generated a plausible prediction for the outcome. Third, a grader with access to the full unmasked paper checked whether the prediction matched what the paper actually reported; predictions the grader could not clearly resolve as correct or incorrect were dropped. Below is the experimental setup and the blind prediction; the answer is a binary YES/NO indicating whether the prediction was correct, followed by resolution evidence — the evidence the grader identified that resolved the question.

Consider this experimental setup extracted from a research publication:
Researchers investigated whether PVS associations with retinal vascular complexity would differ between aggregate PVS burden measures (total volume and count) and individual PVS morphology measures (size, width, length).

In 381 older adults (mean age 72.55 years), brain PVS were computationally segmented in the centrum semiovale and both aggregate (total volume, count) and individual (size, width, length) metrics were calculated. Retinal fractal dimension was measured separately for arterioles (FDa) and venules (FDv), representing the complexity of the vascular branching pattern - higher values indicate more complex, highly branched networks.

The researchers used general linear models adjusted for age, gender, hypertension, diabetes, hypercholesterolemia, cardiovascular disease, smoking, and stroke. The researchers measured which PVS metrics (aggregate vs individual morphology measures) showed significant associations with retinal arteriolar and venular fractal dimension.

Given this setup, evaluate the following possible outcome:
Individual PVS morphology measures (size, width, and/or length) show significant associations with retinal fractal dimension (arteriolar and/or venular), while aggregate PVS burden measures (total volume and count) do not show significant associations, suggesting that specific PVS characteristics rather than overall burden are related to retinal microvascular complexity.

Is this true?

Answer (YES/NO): NO